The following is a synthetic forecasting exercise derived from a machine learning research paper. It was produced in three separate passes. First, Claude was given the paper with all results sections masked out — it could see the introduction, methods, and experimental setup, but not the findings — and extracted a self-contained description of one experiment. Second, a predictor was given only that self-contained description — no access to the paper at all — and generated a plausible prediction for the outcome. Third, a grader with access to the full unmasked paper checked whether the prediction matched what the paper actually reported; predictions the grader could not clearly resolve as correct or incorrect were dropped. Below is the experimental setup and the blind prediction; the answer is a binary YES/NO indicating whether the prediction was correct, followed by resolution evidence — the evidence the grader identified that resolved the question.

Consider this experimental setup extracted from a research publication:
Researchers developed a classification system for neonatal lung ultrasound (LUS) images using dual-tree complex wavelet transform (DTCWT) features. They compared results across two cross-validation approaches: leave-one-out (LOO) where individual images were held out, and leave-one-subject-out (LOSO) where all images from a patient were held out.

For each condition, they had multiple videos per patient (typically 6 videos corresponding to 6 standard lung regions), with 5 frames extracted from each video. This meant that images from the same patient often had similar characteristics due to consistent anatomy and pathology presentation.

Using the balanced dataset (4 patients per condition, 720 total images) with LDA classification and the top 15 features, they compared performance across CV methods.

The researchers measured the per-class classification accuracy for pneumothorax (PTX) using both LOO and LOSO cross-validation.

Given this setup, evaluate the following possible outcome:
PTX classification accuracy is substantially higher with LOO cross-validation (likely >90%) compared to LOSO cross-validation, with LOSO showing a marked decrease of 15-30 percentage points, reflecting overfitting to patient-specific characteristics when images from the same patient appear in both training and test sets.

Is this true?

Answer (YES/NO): NO